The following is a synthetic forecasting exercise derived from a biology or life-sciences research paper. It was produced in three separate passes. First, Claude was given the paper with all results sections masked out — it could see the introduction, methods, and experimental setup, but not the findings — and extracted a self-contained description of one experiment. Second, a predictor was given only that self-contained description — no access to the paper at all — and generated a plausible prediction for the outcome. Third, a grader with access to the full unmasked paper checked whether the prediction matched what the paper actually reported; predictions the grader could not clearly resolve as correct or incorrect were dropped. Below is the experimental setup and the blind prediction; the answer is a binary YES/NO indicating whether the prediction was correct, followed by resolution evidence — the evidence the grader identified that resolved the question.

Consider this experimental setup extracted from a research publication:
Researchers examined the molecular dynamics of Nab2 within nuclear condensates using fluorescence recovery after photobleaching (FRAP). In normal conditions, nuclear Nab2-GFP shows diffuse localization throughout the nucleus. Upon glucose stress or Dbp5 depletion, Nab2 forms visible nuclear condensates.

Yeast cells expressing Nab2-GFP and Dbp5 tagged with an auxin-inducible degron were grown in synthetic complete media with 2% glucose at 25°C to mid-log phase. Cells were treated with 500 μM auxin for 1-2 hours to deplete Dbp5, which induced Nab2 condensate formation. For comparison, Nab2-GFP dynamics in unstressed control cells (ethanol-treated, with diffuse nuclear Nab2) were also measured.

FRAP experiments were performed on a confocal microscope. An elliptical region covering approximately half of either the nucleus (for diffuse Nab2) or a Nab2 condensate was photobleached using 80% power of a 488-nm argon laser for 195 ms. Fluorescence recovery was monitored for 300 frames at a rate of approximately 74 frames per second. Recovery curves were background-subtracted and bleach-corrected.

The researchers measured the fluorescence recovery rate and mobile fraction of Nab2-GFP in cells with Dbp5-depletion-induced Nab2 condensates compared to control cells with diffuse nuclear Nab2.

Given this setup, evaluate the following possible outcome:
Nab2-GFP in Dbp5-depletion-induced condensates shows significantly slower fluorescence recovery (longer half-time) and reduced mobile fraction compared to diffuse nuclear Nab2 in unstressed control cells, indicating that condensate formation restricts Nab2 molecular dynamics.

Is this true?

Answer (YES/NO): YES